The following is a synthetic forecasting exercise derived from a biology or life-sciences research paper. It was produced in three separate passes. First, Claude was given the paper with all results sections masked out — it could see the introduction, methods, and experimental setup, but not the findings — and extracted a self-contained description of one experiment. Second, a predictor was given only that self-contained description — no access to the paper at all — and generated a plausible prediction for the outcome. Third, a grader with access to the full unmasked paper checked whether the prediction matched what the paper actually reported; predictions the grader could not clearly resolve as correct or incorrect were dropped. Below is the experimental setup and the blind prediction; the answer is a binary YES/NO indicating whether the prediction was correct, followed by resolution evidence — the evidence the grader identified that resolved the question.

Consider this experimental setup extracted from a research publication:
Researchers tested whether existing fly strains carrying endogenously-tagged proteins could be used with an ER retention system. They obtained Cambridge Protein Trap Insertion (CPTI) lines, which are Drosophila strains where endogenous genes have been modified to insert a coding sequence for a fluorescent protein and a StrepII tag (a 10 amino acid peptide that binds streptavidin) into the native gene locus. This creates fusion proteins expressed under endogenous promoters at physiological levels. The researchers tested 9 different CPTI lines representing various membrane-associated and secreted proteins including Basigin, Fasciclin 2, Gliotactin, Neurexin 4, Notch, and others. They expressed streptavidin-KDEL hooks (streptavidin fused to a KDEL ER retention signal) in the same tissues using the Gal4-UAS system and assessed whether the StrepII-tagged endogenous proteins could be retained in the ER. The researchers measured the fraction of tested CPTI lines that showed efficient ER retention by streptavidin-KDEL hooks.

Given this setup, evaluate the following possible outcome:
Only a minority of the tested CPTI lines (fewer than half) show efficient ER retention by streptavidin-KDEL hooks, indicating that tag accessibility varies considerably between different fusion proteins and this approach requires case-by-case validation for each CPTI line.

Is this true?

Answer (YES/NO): NO